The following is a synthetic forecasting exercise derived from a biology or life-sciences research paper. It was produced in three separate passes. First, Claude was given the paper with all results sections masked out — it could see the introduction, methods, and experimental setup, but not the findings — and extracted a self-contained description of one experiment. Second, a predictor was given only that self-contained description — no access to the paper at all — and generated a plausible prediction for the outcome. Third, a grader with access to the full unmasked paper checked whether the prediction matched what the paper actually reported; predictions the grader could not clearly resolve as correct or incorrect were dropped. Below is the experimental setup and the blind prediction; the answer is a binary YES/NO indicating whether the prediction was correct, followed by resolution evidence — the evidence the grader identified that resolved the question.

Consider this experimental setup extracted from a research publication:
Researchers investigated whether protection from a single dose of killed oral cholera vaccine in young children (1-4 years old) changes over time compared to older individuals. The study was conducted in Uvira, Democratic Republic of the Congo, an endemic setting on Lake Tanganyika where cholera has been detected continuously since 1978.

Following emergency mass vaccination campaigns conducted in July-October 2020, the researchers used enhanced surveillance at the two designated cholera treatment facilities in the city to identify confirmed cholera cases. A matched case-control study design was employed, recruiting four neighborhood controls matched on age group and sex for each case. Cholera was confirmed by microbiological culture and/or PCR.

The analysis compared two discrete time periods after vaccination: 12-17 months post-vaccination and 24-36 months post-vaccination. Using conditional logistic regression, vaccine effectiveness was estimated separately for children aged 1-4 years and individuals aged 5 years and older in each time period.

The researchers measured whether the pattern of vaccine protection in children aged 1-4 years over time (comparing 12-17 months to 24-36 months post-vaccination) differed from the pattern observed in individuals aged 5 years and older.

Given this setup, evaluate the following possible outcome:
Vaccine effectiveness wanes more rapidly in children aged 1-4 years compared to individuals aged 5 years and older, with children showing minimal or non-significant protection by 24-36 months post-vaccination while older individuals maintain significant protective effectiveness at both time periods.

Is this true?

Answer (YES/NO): YES